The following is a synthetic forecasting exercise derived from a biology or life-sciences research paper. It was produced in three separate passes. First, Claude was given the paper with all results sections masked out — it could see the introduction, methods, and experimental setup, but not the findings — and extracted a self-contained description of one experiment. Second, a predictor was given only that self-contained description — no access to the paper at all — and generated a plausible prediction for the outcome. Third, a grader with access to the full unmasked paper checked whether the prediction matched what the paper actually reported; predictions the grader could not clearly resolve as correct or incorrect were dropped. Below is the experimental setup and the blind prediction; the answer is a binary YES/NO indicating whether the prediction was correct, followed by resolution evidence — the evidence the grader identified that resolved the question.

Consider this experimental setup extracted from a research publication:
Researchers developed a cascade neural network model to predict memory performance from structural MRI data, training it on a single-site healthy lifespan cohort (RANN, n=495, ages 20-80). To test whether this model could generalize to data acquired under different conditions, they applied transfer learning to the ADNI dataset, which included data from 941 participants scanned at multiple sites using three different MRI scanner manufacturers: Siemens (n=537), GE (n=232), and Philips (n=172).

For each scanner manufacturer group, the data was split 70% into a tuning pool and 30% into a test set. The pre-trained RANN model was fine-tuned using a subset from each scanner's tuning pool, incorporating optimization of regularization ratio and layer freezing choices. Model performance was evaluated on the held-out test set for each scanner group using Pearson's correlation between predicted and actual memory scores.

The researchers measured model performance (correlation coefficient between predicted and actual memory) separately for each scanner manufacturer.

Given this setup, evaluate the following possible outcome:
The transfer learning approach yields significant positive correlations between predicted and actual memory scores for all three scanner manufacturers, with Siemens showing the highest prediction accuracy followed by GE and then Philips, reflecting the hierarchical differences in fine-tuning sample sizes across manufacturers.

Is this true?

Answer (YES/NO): NO